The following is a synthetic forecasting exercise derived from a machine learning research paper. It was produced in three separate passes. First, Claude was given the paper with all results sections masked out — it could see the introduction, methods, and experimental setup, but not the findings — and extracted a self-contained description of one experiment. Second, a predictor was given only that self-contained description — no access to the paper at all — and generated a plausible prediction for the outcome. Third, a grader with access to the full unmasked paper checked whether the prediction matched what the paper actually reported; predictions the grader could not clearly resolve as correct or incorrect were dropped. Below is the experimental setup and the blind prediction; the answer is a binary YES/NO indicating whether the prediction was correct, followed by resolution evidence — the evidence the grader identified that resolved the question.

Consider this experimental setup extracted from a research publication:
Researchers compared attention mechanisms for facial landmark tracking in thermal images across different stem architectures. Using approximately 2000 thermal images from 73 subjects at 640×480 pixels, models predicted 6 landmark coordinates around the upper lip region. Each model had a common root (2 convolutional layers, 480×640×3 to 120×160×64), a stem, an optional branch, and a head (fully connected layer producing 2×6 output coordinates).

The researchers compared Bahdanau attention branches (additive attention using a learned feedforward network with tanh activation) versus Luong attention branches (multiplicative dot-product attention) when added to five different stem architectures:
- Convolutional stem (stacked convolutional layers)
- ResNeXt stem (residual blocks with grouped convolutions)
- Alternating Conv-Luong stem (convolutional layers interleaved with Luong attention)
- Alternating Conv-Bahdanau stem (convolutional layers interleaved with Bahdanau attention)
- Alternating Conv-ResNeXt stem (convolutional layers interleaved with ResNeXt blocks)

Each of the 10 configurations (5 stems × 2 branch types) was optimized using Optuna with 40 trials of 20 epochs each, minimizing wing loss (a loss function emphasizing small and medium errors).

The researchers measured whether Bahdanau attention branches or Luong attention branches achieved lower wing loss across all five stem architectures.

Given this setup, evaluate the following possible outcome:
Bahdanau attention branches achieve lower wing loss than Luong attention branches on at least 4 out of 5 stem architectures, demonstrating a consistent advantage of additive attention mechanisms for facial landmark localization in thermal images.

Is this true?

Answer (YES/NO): YES